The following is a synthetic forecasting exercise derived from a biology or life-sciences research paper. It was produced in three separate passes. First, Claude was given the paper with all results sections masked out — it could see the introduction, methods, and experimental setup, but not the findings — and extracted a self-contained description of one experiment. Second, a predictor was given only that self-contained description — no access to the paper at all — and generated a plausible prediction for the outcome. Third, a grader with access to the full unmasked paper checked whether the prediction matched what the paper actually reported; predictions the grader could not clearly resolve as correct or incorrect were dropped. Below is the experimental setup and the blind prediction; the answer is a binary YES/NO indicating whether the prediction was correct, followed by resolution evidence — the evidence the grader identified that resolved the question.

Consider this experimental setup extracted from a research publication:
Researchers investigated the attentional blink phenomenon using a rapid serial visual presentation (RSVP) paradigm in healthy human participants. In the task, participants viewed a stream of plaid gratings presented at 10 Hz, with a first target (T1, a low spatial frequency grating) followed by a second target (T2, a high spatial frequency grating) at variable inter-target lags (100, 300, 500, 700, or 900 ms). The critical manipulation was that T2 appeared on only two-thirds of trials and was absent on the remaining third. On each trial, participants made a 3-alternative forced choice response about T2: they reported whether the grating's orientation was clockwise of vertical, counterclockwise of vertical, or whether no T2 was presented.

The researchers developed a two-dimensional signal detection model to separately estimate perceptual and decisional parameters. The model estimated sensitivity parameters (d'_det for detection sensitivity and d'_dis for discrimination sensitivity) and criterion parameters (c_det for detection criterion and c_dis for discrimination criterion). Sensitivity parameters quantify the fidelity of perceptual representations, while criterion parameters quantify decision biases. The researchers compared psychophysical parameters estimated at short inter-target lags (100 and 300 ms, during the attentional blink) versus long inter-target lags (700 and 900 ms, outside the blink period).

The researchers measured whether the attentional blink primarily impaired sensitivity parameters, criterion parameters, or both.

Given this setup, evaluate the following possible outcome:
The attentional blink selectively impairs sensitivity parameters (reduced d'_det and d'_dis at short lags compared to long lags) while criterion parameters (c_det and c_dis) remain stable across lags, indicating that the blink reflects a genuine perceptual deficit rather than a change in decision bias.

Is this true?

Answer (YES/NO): YES